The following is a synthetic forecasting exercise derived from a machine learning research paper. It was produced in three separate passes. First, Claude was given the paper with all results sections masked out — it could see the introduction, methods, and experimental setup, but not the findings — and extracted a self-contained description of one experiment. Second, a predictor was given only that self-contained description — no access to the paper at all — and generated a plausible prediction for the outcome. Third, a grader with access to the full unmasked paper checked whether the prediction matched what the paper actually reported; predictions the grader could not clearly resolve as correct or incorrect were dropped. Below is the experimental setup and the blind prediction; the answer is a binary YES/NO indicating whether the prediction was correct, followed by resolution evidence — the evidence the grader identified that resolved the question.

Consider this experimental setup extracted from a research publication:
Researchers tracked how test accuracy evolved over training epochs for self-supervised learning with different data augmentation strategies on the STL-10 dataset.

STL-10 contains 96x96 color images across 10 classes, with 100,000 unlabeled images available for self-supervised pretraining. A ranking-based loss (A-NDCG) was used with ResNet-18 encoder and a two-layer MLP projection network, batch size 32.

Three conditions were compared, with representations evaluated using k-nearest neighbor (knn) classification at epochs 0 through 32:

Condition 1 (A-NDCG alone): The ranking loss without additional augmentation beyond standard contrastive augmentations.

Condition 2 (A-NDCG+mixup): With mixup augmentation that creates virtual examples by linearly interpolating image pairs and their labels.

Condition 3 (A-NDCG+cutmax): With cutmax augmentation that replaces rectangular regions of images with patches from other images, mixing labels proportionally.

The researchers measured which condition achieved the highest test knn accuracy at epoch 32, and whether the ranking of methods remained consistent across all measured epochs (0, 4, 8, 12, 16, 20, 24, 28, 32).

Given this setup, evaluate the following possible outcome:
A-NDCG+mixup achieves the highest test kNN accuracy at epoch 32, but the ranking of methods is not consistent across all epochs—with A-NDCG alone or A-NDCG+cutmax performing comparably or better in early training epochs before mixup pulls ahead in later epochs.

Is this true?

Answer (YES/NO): NO